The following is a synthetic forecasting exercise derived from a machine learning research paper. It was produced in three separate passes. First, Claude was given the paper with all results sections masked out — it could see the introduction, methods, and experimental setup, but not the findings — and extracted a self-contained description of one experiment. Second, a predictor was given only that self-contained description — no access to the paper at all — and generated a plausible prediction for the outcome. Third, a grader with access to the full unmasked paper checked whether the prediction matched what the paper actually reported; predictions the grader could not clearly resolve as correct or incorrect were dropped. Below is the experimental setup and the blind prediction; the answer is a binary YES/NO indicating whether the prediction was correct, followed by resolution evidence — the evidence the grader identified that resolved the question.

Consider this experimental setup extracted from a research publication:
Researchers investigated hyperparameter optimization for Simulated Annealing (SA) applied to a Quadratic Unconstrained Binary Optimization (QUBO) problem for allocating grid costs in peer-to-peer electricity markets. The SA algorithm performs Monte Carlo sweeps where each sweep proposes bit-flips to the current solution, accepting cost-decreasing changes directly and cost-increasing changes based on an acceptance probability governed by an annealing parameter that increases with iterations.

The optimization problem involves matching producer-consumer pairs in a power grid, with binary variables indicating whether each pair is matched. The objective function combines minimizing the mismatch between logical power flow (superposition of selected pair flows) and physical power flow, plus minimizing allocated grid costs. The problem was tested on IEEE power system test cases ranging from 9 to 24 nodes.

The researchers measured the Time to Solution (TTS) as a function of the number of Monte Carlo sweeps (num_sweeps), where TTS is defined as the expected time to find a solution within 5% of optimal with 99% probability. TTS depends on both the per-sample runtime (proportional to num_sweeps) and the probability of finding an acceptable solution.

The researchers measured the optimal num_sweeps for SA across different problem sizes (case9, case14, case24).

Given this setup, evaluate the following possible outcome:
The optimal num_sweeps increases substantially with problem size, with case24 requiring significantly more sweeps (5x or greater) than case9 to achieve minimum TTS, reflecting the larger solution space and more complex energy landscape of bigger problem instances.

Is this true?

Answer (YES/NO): YES